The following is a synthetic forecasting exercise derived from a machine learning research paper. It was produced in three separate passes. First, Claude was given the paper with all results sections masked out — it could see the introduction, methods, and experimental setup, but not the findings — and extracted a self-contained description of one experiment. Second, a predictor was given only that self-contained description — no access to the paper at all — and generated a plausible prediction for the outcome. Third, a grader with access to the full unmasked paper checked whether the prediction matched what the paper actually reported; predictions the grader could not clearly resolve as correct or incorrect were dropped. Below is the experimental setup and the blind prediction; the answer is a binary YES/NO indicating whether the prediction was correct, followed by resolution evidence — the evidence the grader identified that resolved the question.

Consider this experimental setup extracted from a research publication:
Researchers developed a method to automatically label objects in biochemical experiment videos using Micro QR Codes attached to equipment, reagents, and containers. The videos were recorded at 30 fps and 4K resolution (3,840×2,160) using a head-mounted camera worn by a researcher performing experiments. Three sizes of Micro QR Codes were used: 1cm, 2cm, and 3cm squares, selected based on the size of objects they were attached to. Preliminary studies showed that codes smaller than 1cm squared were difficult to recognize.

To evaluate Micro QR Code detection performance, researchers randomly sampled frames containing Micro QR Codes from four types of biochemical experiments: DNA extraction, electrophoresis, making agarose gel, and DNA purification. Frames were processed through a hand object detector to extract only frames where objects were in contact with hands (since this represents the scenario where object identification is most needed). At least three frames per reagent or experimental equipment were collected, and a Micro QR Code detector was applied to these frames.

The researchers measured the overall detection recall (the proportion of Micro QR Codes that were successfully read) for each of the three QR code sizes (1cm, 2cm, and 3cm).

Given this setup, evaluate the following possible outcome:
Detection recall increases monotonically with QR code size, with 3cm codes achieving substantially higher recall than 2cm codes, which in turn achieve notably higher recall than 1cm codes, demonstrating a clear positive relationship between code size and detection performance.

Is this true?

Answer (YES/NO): NO